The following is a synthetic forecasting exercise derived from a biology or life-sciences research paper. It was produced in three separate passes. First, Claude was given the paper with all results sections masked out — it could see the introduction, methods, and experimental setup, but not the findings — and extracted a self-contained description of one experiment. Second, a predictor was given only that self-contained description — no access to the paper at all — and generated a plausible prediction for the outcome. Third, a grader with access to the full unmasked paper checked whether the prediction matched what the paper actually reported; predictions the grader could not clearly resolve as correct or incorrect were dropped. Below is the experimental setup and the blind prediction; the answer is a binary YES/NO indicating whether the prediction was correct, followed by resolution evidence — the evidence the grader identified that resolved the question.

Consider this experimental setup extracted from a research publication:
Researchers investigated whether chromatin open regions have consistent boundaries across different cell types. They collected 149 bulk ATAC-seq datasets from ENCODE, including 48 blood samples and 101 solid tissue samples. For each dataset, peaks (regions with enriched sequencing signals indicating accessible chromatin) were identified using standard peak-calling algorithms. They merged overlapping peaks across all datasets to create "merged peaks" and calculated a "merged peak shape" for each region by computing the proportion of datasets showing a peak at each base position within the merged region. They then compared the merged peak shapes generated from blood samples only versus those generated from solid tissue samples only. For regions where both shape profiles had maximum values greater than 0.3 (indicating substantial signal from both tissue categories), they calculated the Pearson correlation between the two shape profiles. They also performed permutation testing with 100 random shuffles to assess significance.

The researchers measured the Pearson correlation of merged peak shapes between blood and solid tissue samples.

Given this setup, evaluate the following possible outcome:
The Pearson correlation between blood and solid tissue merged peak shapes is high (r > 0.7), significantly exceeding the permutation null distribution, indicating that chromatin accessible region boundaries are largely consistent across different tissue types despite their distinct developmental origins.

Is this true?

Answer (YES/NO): YES